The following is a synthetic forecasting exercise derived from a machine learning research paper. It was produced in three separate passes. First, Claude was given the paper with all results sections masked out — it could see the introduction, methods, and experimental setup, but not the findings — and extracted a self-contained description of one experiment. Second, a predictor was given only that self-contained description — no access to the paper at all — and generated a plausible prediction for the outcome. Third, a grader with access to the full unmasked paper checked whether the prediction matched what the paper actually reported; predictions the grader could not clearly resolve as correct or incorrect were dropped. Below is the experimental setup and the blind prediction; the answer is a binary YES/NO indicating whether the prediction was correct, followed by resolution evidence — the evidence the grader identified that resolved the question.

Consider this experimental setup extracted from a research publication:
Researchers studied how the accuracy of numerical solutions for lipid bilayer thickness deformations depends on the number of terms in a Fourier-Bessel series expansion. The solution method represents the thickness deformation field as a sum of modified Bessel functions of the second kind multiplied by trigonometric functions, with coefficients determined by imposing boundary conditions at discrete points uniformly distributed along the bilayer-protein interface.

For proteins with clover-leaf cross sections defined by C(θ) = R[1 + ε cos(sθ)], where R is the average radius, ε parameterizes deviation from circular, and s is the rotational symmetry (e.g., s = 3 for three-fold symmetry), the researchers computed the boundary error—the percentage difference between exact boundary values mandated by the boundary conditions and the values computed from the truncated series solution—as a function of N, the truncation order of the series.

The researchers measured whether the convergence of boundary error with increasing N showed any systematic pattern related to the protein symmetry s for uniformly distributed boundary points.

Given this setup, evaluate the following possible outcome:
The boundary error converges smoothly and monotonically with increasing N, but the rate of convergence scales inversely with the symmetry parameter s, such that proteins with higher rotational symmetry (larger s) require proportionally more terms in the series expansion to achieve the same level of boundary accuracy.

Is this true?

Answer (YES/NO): NO